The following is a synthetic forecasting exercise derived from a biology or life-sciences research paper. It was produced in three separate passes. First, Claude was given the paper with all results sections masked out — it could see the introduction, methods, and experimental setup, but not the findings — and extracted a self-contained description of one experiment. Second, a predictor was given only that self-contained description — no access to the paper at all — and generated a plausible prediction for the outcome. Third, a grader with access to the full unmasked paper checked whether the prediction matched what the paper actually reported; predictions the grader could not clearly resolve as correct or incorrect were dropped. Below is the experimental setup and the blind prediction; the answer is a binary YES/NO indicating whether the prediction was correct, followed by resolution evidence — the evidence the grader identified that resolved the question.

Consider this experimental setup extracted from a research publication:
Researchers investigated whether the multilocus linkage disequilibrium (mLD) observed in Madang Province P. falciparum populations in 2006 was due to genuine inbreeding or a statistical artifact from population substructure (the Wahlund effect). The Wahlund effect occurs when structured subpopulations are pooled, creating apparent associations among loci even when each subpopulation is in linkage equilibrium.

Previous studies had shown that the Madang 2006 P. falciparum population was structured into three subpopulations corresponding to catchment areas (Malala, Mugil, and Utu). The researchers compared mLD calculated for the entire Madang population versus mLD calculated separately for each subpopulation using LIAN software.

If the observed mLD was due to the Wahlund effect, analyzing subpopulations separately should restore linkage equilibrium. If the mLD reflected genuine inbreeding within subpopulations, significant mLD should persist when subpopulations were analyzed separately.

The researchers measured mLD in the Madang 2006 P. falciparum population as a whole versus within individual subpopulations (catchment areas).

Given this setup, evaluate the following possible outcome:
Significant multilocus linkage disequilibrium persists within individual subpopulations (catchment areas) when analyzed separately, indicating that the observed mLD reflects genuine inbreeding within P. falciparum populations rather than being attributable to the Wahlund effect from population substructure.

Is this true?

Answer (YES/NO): NO